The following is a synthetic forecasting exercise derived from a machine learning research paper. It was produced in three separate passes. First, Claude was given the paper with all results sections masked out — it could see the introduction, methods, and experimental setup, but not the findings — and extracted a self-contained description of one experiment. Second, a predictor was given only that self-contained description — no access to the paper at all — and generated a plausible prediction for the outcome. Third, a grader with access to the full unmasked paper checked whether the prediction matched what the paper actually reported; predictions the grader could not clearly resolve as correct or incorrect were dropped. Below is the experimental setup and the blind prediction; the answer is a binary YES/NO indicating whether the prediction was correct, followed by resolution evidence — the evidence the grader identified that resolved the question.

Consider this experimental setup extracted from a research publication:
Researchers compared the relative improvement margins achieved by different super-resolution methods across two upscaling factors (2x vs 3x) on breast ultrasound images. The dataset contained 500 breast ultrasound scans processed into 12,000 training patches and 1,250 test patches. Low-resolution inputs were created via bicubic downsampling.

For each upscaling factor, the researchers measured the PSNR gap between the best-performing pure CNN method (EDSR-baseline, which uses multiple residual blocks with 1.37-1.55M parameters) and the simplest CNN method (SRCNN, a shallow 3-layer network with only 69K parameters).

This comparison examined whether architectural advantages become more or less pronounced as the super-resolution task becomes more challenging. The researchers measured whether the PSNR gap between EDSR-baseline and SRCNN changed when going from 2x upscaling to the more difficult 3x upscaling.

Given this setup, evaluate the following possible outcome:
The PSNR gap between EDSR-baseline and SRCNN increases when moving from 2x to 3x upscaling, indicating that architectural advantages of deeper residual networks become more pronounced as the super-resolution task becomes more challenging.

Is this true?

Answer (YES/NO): NO